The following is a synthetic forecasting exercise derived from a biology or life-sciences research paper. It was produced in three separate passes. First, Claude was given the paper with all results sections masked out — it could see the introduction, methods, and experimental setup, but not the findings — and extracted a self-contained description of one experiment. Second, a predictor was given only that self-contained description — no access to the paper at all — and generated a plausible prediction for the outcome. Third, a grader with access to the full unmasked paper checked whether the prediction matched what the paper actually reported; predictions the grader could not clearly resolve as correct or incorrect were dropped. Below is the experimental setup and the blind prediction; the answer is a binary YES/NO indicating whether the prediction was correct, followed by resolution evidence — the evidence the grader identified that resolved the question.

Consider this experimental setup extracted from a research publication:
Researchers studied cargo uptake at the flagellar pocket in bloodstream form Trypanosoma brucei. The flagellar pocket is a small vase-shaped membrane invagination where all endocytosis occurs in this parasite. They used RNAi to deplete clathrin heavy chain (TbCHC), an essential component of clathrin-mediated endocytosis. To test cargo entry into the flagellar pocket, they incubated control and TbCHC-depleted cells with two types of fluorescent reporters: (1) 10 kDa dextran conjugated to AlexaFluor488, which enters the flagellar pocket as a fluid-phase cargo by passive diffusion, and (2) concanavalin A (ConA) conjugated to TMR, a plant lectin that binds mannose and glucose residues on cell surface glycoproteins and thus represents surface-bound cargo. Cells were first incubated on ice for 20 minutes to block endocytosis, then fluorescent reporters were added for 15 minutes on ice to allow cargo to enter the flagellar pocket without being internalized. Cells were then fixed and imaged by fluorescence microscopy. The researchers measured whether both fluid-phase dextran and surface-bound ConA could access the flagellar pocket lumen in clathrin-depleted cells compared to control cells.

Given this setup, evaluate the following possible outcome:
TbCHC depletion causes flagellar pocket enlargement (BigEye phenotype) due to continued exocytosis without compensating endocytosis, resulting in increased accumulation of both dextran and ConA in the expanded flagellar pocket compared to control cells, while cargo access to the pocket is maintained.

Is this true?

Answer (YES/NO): NO